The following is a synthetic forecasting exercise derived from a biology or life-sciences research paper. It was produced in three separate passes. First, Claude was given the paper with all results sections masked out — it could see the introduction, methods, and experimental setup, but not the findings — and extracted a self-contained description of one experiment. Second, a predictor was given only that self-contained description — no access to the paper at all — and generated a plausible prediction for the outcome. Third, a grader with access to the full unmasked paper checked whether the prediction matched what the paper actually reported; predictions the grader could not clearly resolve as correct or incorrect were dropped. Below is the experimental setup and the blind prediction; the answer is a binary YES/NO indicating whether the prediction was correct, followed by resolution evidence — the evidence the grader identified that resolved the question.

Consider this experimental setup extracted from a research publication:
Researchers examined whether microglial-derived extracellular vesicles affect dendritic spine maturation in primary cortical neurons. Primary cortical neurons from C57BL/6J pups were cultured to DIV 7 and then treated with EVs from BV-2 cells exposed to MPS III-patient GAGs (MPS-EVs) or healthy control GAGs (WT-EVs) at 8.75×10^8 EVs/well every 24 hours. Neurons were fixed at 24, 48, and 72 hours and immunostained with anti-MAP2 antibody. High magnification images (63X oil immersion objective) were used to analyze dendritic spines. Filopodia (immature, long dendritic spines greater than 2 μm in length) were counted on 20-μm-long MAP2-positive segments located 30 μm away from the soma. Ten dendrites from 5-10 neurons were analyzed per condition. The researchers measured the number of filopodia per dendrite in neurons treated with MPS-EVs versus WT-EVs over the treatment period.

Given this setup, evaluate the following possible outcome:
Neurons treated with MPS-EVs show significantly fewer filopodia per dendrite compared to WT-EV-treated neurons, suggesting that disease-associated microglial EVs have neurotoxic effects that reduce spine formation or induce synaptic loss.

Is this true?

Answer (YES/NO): NO